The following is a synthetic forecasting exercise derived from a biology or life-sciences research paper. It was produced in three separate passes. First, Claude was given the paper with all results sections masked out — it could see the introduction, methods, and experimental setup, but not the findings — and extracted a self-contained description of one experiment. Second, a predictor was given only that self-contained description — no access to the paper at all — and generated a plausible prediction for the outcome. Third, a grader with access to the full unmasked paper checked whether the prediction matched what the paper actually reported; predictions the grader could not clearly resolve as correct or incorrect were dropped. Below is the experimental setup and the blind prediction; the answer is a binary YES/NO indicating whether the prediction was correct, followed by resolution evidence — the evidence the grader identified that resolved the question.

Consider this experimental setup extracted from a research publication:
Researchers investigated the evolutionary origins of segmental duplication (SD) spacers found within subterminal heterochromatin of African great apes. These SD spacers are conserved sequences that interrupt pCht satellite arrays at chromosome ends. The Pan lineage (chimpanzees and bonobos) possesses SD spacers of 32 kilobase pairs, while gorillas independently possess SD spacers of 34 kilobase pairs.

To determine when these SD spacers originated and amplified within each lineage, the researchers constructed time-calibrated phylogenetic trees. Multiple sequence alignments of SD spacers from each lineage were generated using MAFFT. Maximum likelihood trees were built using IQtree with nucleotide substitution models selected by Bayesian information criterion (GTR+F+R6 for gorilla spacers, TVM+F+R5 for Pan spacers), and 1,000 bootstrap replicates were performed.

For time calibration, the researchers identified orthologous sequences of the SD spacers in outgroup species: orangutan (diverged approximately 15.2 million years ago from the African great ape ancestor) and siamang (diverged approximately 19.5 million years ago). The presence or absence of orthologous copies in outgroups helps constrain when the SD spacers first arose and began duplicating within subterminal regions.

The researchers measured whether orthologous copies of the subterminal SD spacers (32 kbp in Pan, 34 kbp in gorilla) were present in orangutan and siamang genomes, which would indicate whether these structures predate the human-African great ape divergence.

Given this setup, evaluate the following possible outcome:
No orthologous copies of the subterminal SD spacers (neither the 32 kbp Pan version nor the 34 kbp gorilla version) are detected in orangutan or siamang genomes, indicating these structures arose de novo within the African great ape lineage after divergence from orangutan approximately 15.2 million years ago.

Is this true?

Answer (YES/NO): NO